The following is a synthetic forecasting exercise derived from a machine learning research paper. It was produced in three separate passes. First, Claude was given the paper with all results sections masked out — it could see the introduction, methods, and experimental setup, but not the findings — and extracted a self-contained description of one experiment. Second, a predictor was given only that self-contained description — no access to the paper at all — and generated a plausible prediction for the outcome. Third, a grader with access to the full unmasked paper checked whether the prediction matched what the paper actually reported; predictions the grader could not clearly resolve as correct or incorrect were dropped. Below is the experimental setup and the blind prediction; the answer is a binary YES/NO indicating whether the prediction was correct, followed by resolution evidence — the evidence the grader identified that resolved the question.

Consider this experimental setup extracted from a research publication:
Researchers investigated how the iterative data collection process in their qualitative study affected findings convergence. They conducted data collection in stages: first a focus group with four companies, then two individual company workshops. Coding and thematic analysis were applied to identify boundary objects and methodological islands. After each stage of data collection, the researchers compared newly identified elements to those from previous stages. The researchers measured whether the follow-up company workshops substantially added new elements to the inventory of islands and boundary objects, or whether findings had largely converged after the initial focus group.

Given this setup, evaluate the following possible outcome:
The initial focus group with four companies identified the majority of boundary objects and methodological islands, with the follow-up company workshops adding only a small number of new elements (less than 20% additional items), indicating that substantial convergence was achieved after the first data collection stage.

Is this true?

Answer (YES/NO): YES